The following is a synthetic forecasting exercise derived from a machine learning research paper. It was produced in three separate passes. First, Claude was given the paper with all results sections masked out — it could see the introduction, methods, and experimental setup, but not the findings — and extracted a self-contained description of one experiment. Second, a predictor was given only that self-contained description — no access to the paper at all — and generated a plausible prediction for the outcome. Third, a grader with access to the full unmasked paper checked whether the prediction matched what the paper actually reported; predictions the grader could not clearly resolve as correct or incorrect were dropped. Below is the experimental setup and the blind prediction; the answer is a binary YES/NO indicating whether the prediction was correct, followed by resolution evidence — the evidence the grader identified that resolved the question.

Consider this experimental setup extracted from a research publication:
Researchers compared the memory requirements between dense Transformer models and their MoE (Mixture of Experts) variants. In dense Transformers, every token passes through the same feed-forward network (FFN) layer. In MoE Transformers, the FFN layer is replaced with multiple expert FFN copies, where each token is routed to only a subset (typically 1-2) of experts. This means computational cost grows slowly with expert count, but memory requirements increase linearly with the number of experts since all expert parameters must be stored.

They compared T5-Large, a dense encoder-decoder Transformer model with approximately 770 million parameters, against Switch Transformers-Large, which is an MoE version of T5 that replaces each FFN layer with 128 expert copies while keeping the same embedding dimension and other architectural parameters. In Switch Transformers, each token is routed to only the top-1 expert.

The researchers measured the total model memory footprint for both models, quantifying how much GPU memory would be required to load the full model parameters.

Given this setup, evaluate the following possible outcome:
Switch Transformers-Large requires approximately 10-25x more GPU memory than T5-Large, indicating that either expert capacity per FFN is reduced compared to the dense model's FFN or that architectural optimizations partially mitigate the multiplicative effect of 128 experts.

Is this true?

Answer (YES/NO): NO